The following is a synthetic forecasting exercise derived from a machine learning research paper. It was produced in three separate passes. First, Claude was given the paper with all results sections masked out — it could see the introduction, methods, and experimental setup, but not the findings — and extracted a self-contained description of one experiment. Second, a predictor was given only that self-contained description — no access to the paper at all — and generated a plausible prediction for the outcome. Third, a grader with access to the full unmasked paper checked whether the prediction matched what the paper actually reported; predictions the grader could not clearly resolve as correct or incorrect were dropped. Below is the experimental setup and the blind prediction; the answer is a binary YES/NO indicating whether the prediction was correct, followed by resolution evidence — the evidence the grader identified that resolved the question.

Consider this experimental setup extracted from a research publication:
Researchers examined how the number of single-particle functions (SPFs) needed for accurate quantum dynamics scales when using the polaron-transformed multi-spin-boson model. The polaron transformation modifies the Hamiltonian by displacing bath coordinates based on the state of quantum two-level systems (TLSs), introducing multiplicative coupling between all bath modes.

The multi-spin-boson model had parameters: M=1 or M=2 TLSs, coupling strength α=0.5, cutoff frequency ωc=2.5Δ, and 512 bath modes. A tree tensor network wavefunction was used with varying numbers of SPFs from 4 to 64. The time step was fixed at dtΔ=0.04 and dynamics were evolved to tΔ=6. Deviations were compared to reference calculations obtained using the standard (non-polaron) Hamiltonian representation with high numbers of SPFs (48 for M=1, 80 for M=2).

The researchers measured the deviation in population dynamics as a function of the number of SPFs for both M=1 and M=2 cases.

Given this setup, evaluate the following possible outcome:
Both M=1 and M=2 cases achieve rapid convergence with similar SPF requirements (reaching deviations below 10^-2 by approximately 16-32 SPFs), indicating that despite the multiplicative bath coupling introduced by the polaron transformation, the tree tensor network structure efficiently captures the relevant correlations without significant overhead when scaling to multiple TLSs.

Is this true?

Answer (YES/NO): NO